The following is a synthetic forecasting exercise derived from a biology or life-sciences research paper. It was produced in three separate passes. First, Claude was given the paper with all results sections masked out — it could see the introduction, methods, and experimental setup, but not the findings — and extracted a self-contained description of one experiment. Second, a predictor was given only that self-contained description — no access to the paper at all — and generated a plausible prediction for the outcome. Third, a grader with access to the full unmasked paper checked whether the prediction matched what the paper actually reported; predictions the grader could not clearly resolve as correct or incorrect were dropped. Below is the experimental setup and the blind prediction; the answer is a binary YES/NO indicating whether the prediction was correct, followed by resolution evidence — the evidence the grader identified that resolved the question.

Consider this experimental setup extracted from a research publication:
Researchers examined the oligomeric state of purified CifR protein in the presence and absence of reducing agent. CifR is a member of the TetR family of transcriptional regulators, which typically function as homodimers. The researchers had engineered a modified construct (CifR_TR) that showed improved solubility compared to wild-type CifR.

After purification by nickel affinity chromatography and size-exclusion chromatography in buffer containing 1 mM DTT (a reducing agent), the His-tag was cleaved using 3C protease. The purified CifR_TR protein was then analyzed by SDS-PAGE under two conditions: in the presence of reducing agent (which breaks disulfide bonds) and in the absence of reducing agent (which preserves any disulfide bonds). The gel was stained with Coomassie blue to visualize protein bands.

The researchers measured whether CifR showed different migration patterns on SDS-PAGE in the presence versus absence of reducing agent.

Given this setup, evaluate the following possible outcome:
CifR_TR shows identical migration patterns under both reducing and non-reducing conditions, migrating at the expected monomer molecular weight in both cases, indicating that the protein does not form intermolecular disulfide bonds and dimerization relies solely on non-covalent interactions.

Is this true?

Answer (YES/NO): NO